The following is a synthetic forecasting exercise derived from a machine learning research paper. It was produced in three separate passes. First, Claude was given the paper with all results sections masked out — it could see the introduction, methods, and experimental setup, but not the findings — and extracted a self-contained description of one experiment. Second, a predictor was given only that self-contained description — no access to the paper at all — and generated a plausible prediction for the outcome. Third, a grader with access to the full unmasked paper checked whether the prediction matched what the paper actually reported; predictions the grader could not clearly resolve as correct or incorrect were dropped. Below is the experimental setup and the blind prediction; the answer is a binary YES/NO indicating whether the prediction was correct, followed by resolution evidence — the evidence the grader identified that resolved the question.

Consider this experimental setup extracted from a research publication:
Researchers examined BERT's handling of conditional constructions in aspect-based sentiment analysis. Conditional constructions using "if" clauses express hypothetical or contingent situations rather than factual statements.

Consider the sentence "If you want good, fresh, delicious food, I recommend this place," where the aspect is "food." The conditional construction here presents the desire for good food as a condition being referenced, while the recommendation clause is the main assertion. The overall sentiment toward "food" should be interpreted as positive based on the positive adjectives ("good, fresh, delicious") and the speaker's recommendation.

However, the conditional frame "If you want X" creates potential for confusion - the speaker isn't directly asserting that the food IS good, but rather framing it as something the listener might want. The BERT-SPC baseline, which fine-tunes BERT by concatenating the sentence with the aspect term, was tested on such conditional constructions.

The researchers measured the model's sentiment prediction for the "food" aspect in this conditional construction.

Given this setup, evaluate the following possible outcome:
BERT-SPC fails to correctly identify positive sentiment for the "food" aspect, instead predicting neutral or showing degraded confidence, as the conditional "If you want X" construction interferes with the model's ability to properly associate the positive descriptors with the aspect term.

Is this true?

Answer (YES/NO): YES